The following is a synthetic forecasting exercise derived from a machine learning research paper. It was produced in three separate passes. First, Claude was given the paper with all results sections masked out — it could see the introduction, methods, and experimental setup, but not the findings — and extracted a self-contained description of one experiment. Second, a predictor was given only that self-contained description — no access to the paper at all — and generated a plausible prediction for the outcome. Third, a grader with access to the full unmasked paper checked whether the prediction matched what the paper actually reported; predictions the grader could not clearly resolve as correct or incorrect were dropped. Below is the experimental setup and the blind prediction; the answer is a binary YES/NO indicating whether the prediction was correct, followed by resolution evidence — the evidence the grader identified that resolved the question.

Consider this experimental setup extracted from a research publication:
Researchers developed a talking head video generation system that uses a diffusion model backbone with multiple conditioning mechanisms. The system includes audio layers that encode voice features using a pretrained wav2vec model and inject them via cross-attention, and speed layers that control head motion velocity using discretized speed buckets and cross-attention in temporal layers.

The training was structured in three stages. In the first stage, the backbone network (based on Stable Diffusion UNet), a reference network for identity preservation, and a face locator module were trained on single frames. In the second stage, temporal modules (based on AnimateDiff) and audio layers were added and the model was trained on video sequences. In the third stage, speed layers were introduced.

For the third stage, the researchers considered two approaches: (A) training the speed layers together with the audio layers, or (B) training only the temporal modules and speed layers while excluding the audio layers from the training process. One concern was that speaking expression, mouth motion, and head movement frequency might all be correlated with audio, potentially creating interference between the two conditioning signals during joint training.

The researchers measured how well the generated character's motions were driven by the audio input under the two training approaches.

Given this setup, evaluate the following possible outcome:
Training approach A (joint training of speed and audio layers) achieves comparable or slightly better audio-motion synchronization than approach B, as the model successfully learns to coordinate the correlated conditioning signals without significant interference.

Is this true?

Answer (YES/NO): NO